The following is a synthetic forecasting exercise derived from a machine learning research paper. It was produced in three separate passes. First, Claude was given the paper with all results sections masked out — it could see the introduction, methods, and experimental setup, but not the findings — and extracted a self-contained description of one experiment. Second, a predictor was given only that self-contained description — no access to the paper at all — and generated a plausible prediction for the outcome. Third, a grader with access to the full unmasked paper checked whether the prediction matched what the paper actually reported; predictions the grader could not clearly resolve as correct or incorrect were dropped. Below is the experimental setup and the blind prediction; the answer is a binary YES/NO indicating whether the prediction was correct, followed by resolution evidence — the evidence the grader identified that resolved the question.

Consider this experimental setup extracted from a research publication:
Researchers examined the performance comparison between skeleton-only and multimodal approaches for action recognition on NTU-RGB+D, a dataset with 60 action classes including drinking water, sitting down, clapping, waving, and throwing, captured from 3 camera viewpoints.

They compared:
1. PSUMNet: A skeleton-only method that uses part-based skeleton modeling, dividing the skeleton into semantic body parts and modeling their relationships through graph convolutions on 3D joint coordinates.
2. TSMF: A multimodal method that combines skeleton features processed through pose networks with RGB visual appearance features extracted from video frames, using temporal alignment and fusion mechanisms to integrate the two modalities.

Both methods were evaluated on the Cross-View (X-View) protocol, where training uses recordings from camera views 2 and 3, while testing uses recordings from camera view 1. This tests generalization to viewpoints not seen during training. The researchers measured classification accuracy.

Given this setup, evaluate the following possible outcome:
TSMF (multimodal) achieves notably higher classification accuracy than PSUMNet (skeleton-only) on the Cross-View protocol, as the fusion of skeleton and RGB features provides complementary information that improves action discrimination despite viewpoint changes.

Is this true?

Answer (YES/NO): NO